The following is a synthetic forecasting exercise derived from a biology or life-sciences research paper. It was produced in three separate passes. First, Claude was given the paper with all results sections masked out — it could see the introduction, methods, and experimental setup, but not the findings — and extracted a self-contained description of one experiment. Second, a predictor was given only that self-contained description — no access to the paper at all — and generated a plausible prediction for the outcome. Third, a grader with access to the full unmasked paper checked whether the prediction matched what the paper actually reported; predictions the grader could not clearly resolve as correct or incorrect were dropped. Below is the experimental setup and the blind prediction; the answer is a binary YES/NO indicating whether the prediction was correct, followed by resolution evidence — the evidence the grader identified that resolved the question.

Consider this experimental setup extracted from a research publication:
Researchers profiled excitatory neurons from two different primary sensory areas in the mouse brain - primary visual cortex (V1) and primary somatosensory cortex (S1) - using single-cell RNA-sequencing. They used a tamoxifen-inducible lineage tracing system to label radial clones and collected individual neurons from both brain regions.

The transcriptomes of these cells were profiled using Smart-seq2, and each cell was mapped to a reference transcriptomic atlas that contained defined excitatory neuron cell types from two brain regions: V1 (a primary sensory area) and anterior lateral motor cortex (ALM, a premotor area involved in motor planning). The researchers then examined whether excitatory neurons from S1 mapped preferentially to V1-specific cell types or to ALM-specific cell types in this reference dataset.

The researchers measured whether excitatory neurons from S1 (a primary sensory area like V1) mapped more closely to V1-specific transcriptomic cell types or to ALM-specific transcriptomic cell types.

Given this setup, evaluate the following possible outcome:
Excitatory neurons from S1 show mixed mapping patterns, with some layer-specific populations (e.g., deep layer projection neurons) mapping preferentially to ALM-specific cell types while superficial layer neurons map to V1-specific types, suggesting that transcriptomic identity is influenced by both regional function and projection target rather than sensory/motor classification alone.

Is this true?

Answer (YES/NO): NO